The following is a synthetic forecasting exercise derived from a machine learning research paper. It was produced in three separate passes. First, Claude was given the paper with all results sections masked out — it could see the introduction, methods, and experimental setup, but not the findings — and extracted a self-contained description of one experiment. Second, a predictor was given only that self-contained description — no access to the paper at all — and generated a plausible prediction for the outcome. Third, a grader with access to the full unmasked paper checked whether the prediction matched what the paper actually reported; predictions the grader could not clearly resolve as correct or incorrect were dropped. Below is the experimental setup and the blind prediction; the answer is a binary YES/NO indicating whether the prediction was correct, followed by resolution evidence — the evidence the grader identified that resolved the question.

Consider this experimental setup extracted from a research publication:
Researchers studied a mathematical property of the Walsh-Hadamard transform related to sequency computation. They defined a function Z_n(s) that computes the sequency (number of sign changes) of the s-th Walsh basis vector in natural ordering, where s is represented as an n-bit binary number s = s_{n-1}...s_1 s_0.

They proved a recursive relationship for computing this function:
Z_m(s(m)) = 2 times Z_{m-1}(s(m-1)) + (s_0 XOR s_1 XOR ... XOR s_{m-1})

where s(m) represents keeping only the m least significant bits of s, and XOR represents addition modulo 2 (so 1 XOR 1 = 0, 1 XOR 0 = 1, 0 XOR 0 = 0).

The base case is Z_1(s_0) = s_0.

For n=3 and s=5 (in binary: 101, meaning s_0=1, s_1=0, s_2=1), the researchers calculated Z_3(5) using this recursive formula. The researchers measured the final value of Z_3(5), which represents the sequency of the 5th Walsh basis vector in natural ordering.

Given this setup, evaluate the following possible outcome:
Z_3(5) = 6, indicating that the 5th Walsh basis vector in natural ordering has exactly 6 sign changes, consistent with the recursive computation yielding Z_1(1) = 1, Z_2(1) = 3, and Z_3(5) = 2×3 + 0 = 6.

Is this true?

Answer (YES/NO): YES